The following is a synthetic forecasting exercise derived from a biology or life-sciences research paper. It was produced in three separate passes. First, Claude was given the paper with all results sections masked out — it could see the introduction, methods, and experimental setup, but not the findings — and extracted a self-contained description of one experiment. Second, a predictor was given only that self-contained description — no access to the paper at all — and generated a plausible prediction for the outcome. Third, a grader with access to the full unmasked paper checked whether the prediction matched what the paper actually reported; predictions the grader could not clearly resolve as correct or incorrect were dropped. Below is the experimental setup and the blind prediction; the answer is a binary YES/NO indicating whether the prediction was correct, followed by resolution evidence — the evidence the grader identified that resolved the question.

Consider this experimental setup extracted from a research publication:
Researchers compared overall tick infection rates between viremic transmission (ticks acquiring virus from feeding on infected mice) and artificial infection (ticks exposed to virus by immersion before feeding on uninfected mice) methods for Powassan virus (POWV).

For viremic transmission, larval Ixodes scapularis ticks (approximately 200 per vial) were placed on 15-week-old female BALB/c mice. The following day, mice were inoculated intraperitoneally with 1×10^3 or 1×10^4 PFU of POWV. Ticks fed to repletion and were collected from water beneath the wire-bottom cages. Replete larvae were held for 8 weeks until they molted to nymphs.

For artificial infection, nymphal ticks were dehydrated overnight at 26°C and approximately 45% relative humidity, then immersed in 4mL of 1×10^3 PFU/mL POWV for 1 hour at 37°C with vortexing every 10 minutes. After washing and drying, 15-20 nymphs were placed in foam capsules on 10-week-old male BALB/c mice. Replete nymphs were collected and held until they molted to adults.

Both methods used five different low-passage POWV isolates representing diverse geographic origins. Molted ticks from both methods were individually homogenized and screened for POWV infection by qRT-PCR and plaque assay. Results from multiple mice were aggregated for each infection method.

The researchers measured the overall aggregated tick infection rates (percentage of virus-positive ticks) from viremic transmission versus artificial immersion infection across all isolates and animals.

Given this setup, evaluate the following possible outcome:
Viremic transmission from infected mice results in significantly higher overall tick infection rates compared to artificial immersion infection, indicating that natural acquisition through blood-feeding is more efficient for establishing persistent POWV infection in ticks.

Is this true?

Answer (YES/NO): NO